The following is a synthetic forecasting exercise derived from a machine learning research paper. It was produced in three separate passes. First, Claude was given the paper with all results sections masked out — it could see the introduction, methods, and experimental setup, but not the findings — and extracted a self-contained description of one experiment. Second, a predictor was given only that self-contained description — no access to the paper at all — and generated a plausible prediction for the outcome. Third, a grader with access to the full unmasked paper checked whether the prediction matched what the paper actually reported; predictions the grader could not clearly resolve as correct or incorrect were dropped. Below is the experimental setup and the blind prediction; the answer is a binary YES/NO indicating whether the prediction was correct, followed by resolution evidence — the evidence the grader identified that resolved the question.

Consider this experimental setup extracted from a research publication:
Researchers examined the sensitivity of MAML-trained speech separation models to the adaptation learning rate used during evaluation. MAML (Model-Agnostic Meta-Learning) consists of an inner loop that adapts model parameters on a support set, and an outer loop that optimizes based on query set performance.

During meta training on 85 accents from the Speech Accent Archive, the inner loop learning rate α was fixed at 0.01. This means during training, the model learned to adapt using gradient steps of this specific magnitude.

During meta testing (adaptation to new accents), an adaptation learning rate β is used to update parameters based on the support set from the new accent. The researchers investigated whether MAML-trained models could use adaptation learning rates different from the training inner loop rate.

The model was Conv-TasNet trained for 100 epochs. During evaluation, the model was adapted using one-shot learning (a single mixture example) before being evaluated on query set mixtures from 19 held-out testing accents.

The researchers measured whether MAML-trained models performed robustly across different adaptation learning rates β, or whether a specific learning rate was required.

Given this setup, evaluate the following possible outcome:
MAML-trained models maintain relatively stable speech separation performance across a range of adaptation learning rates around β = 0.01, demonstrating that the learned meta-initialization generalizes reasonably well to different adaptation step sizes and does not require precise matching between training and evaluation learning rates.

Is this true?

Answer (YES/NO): NO